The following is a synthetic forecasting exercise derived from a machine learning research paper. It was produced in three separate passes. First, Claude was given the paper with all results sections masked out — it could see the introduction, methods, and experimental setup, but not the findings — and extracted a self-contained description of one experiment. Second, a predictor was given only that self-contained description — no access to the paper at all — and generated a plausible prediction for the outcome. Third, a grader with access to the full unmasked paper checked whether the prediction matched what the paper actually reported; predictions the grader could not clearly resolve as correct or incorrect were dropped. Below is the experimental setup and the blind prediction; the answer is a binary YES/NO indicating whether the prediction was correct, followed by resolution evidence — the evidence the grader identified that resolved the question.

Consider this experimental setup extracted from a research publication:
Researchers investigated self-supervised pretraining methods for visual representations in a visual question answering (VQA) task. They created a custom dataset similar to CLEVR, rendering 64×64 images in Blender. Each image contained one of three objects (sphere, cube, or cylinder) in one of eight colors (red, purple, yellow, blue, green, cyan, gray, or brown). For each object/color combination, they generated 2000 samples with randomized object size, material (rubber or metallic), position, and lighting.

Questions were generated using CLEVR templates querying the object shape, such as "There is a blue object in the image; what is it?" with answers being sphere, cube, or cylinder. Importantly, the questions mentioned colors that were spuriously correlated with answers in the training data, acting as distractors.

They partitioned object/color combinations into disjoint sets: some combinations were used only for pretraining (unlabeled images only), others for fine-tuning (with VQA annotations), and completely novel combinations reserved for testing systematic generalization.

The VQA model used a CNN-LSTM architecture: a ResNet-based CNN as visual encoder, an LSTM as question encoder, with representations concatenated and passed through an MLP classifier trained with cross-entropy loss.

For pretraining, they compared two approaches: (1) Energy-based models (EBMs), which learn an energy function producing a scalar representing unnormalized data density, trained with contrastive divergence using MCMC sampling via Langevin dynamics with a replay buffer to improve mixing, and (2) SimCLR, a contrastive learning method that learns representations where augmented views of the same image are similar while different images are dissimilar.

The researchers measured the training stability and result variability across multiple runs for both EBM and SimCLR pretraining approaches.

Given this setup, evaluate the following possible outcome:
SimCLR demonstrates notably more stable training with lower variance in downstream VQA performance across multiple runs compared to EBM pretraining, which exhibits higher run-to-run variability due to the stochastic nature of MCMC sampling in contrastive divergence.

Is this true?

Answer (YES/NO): YES